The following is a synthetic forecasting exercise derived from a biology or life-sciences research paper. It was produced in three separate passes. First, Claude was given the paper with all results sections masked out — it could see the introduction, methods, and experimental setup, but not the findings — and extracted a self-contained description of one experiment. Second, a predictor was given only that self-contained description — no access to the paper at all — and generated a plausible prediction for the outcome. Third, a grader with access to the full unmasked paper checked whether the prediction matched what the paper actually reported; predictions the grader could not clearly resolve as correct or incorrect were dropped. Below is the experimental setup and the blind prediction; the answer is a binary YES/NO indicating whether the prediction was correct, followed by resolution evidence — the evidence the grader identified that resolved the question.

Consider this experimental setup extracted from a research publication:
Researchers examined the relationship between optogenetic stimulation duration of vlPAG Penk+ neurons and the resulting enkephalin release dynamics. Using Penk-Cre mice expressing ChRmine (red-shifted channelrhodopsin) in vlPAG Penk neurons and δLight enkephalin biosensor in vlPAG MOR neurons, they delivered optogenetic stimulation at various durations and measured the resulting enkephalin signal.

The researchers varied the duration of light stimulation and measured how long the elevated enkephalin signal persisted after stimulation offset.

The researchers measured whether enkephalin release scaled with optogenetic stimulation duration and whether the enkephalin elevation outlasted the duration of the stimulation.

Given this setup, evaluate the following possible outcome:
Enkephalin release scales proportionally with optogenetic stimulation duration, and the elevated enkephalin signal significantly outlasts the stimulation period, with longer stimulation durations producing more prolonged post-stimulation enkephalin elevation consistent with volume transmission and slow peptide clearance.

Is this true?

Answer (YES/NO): YES